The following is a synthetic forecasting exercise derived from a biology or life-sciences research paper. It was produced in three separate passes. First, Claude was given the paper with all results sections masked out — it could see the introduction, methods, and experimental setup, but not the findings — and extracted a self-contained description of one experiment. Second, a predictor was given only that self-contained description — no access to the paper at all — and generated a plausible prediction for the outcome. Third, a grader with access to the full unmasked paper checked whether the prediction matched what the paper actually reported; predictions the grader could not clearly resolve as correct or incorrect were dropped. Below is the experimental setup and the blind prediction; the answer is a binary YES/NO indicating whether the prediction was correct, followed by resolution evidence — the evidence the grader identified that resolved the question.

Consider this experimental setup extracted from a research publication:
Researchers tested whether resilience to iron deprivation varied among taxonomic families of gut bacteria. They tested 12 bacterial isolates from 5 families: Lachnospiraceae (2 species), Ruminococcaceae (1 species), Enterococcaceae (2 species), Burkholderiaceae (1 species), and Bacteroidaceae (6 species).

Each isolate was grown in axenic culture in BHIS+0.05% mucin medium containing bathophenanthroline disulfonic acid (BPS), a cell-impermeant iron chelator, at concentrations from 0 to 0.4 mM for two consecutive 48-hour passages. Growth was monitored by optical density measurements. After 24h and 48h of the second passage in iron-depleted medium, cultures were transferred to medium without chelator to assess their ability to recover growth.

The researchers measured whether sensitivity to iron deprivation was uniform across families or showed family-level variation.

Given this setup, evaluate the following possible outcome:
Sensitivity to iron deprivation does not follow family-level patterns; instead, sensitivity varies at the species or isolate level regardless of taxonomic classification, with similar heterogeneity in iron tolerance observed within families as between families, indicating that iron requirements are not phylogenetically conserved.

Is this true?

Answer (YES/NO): NO